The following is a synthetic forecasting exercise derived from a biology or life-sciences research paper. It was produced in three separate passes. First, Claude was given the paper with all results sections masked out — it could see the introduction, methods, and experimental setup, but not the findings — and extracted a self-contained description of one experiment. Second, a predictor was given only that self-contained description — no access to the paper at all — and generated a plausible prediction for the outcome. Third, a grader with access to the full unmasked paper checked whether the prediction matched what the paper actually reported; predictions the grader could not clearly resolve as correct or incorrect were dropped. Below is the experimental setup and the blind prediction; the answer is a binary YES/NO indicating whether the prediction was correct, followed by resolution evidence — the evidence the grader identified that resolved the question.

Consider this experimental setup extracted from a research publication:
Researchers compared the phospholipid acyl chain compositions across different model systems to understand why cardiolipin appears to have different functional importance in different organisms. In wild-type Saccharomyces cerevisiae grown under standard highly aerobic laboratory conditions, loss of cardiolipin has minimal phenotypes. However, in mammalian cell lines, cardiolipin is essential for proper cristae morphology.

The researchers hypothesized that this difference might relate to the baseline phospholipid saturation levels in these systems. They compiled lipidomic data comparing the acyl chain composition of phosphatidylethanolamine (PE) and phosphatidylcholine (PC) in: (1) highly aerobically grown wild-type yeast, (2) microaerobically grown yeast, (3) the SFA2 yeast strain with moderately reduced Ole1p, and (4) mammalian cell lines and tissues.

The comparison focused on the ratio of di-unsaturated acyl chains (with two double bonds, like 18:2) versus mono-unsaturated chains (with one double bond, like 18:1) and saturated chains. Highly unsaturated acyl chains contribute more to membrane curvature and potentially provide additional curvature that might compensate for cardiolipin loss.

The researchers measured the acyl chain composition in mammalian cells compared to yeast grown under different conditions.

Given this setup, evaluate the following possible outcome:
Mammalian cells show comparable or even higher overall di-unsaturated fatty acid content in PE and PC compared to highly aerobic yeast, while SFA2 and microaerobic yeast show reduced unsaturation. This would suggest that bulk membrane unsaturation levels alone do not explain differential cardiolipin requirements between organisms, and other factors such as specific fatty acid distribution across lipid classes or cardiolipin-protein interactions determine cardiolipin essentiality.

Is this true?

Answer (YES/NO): NO